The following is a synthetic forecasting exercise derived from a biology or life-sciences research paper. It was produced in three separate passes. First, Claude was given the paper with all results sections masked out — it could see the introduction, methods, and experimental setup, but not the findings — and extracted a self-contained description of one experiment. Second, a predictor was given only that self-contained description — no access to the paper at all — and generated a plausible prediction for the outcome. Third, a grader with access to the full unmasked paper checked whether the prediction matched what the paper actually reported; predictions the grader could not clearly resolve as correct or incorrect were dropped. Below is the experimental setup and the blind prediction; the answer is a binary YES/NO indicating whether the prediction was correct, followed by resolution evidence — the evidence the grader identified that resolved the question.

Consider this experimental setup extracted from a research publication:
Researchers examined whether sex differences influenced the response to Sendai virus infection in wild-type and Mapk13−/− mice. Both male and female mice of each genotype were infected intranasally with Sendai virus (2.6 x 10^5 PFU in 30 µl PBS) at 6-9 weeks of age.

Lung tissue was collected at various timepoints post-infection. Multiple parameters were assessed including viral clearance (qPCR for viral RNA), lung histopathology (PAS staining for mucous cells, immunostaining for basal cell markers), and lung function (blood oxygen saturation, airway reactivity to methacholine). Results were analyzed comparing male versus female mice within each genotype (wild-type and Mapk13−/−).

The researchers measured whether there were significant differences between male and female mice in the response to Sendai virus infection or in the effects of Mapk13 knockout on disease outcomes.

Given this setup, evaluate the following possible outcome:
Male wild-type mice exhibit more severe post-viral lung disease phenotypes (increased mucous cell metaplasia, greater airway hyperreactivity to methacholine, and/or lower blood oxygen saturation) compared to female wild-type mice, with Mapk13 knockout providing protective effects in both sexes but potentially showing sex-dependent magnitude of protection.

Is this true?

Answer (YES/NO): NO